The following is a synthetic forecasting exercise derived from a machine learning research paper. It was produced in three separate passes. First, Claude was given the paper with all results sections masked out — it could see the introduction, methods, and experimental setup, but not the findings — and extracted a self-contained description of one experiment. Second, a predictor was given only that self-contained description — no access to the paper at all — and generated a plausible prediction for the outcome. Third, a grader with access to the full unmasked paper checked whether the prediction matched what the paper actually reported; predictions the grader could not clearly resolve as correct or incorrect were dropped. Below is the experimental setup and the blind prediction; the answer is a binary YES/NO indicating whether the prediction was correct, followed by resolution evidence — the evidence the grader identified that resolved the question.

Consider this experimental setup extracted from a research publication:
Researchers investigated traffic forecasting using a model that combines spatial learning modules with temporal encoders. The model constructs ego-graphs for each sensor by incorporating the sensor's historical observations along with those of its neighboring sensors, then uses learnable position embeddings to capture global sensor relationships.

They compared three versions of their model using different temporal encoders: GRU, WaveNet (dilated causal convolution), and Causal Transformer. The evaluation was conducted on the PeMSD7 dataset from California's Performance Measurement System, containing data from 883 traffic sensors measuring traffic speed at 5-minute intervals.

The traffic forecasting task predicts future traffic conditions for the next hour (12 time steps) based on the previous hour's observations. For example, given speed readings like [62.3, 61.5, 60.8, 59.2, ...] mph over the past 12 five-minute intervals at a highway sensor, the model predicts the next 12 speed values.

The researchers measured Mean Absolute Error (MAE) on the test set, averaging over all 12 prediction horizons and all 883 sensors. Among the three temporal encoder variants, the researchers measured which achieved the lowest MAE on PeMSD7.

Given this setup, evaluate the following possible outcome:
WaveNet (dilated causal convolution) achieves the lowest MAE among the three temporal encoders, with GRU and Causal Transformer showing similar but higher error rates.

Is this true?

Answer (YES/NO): NO